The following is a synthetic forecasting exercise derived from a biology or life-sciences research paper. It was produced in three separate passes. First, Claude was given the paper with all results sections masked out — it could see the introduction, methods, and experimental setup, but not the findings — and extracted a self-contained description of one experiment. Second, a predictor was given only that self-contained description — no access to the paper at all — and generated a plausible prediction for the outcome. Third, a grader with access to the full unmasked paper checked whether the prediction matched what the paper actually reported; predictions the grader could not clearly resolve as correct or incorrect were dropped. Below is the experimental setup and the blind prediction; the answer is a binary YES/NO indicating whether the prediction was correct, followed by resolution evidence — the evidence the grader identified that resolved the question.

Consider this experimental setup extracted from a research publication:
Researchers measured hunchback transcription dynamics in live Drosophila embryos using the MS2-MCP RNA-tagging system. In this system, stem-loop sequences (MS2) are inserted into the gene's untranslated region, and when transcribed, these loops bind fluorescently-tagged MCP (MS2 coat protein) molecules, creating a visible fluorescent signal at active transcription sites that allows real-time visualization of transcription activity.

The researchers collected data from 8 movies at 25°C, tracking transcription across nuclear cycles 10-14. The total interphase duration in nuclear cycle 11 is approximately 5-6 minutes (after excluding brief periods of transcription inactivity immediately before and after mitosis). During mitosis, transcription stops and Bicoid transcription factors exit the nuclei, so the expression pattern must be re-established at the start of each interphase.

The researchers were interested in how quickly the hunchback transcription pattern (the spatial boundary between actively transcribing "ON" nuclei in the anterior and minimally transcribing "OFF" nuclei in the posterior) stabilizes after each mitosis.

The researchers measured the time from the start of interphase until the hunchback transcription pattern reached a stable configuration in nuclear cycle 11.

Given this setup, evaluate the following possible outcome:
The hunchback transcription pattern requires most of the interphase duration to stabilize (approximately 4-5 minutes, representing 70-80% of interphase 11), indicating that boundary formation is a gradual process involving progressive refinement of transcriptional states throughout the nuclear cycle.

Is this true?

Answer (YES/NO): NO